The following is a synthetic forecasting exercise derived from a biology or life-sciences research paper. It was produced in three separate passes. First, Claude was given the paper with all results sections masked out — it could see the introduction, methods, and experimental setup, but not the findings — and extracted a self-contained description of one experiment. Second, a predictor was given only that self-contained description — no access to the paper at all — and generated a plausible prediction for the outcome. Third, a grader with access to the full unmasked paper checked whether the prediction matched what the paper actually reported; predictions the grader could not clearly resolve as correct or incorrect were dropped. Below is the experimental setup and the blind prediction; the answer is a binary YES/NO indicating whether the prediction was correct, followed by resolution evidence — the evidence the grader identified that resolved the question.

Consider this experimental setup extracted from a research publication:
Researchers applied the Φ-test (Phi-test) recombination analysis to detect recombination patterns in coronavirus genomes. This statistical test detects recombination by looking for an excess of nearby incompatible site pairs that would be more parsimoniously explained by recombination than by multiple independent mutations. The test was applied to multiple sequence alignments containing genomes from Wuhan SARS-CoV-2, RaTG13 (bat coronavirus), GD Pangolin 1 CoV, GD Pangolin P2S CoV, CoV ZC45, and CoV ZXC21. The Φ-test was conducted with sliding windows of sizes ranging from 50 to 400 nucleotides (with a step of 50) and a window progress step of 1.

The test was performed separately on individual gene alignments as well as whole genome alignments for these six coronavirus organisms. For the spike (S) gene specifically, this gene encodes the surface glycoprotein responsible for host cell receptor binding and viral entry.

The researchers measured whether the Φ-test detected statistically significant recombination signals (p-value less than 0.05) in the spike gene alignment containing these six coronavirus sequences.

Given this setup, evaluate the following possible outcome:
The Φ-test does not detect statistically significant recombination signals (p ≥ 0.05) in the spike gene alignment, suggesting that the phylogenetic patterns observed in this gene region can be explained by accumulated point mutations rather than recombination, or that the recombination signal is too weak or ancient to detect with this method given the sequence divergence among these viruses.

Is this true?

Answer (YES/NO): NO